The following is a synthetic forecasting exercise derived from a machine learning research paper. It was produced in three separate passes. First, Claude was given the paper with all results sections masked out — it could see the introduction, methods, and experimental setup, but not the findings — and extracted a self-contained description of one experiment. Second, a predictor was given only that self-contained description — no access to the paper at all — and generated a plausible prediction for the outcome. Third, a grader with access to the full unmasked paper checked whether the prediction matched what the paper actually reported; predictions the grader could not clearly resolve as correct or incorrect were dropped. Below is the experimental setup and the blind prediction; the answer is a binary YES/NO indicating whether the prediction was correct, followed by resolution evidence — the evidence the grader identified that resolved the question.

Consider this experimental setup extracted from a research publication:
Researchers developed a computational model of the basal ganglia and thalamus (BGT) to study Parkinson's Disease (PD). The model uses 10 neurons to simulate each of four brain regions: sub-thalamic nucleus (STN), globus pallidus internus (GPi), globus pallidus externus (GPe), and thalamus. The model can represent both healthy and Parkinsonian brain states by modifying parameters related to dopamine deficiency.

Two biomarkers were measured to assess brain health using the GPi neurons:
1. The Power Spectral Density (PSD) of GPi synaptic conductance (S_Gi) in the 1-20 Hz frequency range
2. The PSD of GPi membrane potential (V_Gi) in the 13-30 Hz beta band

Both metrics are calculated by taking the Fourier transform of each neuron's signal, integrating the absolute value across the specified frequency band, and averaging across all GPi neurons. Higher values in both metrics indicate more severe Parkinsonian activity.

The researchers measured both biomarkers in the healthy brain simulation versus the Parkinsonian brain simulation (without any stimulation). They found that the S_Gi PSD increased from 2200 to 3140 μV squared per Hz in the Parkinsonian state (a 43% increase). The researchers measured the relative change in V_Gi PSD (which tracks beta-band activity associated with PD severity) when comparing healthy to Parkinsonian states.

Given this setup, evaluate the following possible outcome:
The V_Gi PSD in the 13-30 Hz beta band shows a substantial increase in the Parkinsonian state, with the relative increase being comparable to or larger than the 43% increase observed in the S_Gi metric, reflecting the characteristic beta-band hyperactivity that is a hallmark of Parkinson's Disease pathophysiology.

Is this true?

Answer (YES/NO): YES